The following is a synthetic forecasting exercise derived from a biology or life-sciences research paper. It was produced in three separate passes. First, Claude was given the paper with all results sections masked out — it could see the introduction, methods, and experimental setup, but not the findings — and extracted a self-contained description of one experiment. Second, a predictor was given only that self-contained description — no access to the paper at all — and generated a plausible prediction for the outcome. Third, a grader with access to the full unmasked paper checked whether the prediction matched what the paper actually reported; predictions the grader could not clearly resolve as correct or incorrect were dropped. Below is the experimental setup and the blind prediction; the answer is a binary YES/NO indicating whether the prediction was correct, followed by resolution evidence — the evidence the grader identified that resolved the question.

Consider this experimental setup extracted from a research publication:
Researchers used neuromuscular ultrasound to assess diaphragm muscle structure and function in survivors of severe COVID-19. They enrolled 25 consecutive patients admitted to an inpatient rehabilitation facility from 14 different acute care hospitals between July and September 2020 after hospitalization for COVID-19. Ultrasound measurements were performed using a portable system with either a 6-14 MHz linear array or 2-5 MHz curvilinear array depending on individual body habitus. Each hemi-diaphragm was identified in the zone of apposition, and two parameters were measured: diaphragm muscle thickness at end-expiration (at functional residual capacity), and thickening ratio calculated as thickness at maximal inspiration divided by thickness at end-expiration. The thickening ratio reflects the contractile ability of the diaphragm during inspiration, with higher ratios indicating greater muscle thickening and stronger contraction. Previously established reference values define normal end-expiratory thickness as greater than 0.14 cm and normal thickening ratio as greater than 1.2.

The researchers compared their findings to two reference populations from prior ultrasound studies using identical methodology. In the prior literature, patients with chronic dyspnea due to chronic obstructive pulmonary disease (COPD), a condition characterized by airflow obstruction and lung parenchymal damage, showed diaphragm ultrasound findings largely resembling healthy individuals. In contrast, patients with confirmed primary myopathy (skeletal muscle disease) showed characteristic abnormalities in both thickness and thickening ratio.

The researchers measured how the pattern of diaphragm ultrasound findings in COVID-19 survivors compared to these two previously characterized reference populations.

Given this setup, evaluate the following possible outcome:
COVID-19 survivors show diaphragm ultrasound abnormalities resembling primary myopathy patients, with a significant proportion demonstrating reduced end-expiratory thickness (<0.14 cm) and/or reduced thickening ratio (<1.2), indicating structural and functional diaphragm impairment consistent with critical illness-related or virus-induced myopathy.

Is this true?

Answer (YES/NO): YES